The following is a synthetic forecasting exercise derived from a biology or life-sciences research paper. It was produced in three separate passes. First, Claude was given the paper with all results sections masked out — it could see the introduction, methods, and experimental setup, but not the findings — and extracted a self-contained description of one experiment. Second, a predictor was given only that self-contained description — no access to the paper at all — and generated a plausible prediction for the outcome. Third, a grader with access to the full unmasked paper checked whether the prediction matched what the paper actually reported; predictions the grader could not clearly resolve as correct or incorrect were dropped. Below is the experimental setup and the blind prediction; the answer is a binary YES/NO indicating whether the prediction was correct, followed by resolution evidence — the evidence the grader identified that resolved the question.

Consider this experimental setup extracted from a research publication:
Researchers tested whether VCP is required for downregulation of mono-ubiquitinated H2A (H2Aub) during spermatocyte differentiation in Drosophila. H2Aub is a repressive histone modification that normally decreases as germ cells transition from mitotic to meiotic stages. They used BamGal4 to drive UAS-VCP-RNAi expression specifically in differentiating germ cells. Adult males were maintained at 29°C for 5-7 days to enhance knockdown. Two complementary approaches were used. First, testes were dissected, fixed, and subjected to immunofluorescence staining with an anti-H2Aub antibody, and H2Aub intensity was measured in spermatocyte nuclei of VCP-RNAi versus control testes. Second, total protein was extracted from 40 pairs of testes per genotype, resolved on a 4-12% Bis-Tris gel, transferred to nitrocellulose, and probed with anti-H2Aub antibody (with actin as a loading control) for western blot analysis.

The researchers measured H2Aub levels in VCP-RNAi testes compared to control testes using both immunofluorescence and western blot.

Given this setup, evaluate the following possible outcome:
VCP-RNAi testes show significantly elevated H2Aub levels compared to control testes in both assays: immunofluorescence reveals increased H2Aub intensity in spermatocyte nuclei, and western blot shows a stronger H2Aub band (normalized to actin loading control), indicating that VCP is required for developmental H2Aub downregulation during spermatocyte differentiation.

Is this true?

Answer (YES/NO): YES